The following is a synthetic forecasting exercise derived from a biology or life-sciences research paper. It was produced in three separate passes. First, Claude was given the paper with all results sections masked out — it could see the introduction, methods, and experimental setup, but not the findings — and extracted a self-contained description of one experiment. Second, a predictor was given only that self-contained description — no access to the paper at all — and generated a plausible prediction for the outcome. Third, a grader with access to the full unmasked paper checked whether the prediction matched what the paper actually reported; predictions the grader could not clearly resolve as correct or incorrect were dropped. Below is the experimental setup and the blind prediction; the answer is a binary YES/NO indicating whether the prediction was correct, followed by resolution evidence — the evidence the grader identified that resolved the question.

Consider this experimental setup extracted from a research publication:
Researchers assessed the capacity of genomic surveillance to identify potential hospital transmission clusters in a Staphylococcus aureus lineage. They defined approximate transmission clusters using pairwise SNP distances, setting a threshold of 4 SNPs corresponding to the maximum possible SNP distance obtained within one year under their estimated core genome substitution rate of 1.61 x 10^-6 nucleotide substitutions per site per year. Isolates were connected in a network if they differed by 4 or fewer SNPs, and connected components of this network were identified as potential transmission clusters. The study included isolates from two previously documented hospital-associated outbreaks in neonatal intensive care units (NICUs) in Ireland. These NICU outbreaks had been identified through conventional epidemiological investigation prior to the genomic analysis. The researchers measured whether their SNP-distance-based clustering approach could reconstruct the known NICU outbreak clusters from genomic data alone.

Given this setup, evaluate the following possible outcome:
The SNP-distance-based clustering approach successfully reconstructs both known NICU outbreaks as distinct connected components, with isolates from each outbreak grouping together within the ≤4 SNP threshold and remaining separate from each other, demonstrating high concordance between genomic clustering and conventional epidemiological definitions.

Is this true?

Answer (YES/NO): YES